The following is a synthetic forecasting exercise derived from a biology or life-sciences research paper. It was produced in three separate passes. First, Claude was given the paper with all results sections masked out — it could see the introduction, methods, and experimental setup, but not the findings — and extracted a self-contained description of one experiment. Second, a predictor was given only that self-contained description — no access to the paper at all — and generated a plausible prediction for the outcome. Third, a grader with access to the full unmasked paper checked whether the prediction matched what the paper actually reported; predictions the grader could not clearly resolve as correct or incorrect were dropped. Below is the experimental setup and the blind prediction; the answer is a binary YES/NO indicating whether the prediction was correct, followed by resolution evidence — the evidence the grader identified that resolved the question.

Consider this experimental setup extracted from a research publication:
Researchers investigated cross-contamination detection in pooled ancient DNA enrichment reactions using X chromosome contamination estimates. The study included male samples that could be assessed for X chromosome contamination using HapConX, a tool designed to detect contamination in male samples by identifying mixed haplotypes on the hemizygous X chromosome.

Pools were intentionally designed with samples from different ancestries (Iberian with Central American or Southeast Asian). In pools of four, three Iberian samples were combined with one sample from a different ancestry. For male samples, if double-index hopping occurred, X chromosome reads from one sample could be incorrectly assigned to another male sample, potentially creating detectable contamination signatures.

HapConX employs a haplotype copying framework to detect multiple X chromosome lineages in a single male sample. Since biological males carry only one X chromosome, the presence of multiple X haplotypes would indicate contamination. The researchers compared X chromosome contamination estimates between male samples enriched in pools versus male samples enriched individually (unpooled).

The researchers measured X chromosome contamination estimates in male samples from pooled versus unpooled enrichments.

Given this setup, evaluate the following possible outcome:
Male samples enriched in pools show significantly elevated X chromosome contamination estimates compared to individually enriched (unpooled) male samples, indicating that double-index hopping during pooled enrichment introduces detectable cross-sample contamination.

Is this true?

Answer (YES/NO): NO